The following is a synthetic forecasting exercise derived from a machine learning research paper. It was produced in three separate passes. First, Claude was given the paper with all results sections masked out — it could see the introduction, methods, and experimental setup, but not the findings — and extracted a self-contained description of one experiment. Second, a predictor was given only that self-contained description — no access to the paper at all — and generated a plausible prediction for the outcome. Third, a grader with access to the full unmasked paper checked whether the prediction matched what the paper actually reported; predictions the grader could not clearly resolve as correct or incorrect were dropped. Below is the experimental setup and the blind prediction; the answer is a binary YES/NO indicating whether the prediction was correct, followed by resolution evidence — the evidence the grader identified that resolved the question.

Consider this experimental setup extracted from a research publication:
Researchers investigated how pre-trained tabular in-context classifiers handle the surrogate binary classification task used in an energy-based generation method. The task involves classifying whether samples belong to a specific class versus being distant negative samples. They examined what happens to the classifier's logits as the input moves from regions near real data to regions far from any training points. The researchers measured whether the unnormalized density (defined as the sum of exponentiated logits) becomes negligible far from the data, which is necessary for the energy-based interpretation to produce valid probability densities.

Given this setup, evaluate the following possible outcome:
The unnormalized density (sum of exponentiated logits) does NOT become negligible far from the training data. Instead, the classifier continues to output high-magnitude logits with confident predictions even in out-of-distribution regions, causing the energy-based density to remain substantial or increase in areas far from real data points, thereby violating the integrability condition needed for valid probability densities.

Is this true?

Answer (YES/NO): NO